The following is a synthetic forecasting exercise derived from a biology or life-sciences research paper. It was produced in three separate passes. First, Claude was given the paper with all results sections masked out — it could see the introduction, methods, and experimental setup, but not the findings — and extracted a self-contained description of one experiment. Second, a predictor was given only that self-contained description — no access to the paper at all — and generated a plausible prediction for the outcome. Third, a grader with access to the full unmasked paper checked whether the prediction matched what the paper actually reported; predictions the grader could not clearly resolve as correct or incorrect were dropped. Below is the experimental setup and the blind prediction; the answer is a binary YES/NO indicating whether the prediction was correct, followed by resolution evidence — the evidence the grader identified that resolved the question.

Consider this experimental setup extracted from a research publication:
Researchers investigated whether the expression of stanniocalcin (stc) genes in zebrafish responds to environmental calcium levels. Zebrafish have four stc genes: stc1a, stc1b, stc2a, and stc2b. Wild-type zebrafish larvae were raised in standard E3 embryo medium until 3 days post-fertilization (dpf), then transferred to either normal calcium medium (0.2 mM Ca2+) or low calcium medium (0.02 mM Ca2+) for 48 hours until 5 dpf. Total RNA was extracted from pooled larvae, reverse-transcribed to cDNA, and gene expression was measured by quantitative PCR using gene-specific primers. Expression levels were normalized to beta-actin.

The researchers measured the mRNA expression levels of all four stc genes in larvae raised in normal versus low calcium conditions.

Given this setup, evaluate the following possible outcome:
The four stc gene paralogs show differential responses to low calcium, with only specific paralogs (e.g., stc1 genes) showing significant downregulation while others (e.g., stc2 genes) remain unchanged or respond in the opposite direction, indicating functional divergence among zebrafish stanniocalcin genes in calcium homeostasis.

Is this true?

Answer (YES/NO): NO